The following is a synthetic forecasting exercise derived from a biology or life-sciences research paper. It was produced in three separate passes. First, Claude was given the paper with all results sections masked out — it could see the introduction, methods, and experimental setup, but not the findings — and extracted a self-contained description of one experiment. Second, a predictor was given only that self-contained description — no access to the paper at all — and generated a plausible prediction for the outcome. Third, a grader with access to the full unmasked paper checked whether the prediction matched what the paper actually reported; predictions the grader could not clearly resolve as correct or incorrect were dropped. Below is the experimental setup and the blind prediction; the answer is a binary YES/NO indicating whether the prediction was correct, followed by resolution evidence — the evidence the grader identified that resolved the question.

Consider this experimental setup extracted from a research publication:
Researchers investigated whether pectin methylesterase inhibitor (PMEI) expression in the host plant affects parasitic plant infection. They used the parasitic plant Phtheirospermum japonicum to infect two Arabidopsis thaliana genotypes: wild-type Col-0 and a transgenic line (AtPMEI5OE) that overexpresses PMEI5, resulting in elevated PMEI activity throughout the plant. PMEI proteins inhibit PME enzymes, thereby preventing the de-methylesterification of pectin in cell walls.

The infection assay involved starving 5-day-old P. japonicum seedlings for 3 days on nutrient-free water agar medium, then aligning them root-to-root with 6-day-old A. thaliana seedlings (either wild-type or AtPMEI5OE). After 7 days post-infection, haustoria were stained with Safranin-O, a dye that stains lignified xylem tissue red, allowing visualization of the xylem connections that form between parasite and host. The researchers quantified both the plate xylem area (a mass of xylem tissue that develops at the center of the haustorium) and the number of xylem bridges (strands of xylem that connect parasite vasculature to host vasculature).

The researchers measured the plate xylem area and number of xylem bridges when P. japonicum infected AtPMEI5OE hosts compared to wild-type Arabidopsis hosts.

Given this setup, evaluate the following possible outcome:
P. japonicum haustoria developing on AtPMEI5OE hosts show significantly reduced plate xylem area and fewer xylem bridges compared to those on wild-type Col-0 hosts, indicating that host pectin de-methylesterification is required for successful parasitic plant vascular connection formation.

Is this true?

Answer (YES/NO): NO